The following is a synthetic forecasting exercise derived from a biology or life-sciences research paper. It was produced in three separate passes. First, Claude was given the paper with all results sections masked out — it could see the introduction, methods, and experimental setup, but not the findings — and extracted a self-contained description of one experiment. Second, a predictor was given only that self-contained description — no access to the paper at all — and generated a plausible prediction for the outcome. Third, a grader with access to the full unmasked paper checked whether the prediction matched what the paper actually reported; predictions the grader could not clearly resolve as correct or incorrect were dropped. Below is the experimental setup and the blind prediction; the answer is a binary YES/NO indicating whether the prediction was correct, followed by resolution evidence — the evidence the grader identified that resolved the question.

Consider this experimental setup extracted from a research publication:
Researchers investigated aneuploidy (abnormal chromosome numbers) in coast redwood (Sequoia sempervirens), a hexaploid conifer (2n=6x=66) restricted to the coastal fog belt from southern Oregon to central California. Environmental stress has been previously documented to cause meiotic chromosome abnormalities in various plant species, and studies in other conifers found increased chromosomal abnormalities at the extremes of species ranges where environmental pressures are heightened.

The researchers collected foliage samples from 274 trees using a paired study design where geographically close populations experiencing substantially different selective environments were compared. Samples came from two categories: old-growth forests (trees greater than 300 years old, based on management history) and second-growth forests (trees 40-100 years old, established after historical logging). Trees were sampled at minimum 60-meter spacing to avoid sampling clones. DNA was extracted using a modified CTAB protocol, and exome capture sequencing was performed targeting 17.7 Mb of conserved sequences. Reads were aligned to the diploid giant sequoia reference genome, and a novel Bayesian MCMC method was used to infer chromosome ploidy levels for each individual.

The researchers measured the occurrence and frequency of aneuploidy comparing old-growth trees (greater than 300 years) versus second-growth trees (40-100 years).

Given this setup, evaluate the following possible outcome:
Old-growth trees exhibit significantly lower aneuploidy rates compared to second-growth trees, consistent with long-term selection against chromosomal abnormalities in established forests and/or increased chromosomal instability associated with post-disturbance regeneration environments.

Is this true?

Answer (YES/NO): NO